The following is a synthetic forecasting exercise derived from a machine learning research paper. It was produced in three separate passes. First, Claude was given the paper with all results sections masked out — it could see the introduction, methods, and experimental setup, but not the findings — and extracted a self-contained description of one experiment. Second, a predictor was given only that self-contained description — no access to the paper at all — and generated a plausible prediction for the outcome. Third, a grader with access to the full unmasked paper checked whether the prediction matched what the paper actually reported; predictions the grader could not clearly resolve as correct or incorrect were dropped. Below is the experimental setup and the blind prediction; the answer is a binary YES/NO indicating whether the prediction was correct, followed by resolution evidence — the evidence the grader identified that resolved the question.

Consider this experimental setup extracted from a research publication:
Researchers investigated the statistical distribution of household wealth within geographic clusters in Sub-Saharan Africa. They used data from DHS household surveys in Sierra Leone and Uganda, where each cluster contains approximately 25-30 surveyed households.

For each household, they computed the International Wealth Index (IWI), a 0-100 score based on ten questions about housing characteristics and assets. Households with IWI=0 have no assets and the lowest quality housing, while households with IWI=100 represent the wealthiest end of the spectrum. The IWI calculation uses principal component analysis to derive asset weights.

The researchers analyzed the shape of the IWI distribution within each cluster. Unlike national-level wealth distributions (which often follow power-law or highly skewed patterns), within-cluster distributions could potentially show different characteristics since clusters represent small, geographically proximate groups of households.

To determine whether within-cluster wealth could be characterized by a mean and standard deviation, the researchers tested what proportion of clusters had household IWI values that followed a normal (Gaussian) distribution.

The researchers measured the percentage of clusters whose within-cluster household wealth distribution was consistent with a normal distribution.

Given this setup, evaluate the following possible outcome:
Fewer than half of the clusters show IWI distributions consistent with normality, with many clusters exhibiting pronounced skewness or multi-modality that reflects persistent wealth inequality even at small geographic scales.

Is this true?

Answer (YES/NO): NO